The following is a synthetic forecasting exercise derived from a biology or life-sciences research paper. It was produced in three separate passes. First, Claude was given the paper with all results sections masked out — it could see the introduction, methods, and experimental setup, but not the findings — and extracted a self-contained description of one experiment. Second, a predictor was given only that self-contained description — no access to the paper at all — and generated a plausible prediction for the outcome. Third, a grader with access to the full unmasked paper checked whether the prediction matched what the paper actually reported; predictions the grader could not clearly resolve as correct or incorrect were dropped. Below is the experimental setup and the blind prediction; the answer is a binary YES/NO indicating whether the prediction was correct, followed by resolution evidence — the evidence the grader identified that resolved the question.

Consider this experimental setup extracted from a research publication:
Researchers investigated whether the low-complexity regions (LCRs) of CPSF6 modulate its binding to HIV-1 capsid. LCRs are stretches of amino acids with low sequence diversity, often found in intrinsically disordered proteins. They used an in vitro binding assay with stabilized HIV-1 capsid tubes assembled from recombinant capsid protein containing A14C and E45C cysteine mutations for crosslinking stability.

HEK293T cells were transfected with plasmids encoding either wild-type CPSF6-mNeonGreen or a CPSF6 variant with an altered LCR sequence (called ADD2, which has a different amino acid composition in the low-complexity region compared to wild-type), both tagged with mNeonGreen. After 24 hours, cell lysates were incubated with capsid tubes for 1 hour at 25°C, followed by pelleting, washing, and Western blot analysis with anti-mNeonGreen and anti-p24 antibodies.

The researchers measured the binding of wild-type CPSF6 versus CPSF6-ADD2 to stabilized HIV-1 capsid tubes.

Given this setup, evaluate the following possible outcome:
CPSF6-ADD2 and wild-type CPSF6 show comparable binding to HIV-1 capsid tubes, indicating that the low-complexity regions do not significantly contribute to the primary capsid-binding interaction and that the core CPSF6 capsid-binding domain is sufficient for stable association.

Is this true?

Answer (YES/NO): NO